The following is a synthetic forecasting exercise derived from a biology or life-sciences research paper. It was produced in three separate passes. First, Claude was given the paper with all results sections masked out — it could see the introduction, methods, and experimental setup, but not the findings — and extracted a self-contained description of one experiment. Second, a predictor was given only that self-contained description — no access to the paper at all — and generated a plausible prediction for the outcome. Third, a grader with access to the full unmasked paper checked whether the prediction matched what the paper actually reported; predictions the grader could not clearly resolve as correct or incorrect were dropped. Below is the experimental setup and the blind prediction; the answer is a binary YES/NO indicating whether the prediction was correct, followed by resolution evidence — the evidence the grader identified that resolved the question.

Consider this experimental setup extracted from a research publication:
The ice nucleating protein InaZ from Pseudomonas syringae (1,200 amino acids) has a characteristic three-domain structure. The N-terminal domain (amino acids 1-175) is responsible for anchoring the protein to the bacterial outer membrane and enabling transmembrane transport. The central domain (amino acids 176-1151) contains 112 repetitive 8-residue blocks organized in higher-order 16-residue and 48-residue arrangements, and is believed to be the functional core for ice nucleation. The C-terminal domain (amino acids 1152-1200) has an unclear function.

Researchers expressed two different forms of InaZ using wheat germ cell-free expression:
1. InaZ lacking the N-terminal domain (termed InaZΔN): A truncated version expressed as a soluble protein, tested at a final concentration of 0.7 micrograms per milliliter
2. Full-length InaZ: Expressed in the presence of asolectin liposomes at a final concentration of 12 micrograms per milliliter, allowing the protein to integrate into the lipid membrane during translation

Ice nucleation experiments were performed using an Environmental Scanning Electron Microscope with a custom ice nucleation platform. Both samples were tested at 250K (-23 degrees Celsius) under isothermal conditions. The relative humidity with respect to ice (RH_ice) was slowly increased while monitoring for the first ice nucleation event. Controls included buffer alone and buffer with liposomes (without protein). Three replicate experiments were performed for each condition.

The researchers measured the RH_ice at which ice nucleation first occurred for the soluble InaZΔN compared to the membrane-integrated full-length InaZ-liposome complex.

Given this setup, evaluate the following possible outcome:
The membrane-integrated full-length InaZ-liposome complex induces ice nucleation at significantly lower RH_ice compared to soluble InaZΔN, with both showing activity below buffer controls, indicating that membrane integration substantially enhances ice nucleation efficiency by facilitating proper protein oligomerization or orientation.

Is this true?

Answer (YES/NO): NO